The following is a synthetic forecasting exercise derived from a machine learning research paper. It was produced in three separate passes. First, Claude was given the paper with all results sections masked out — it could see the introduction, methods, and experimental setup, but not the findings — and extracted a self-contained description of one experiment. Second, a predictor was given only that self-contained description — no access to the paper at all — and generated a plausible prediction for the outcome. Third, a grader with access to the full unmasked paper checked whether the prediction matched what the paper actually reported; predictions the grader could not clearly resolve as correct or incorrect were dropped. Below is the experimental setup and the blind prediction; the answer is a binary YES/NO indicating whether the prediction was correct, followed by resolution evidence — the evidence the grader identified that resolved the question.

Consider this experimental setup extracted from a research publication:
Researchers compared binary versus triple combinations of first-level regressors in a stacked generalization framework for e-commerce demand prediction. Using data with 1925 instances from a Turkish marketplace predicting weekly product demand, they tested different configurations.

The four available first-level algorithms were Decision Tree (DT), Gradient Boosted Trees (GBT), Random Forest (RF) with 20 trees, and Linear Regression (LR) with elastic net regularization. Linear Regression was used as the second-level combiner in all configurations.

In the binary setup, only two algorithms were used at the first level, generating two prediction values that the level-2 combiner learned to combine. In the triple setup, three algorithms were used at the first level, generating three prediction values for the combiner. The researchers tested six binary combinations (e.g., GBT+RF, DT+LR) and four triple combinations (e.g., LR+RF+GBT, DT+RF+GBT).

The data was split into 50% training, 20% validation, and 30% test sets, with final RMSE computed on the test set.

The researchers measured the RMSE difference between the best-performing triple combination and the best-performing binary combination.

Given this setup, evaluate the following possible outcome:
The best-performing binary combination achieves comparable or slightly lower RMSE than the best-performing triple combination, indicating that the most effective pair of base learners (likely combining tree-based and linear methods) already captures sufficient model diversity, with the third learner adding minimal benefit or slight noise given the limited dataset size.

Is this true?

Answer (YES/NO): NO